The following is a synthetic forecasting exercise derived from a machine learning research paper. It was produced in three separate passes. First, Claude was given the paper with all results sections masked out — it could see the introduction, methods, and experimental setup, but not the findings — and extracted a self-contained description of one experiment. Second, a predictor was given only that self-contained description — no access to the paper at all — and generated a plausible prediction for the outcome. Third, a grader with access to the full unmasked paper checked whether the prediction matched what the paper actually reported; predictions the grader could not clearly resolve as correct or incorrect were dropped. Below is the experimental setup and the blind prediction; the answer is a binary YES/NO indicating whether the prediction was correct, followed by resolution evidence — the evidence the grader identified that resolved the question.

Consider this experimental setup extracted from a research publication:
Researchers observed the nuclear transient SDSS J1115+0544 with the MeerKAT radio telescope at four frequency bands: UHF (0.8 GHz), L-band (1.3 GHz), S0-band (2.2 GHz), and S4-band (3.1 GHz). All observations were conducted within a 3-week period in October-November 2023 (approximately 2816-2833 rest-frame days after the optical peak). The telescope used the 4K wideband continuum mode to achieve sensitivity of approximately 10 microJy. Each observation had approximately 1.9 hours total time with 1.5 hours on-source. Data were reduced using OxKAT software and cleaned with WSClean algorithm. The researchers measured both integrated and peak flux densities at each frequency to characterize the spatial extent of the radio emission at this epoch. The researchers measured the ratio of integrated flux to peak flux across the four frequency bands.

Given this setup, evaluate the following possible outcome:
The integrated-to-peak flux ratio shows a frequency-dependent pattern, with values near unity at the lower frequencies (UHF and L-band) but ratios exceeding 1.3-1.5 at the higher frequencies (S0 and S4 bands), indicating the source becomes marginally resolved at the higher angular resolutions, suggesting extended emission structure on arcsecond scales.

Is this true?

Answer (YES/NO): NO